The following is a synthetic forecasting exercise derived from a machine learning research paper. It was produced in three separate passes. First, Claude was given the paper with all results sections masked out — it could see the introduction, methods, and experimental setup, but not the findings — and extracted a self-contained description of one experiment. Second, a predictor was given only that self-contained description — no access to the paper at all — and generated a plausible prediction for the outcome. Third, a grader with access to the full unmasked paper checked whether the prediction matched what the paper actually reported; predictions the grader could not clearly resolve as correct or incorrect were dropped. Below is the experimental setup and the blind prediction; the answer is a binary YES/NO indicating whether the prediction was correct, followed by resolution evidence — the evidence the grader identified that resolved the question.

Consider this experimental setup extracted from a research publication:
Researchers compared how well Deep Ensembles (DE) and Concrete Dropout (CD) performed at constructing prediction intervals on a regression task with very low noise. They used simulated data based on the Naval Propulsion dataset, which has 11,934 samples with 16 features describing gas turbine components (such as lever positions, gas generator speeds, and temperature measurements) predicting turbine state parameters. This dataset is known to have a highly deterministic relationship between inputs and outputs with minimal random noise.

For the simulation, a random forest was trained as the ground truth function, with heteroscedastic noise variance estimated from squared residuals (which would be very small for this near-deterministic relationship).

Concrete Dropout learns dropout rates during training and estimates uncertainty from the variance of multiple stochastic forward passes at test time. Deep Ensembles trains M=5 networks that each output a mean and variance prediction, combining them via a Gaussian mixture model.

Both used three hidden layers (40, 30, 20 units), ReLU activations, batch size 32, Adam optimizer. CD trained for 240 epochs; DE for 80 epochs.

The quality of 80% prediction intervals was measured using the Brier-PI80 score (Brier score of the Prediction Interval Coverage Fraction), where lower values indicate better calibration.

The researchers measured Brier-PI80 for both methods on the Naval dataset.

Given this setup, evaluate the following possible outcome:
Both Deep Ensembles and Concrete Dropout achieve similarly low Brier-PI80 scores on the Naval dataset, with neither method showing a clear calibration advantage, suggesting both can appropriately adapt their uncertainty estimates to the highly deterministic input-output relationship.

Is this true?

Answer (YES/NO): NO